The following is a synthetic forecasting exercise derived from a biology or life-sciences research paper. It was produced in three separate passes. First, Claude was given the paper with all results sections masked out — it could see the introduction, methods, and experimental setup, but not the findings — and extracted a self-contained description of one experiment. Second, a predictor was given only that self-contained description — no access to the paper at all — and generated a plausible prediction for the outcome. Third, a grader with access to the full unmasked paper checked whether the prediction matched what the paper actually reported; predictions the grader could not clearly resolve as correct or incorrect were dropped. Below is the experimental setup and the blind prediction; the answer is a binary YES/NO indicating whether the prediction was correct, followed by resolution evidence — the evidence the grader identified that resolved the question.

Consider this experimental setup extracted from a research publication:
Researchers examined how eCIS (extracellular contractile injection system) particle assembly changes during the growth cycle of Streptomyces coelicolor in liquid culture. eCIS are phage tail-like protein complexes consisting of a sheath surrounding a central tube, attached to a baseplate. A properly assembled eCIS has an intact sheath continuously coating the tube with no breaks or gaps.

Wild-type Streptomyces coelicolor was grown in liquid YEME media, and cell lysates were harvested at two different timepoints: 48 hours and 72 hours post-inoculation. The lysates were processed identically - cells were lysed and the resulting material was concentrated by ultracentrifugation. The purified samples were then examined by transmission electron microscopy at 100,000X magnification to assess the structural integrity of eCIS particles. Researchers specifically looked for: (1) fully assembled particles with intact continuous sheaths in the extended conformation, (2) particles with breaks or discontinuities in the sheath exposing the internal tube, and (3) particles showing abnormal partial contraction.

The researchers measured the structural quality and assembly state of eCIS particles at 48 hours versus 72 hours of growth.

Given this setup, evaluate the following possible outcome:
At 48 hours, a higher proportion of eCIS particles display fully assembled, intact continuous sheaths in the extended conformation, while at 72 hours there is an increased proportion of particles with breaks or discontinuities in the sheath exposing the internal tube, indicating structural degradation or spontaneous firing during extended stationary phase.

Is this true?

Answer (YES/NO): NO